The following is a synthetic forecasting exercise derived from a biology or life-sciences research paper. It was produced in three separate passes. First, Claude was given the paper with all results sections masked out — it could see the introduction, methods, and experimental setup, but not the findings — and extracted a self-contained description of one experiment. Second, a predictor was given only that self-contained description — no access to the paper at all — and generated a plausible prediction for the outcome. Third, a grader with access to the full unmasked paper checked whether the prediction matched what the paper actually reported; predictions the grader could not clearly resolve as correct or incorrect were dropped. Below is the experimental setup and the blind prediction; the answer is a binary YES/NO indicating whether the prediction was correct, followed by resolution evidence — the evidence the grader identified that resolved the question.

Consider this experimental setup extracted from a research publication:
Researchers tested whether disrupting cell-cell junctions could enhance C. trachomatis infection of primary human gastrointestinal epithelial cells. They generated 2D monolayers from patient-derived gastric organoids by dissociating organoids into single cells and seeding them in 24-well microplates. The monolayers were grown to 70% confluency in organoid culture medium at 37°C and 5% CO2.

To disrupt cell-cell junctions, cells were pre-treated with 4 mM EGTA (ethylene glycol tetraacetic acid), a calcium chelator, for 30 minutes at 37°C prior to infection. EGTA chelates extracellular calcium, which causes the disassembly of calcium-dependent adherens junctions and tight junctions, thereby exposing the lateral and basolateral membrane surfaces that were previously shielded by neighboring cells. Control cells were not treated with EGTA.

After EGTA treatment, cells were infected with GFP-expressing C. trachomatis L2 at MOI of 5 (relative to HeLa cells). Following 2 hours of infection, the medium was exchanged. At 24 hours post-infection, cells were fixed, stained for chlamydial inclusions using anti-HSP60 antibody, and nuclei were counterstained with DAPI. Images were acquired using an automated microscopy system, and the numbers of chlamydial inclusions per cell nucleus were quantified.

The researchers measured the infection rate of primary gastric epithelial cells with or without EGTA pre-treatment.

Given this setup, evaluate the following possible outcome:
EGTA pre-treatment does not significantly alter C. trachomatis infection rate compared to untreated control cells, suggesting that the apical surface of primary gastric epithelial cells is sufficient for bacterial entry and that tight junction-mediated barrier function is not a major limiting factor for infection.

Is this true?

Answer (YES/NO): NO